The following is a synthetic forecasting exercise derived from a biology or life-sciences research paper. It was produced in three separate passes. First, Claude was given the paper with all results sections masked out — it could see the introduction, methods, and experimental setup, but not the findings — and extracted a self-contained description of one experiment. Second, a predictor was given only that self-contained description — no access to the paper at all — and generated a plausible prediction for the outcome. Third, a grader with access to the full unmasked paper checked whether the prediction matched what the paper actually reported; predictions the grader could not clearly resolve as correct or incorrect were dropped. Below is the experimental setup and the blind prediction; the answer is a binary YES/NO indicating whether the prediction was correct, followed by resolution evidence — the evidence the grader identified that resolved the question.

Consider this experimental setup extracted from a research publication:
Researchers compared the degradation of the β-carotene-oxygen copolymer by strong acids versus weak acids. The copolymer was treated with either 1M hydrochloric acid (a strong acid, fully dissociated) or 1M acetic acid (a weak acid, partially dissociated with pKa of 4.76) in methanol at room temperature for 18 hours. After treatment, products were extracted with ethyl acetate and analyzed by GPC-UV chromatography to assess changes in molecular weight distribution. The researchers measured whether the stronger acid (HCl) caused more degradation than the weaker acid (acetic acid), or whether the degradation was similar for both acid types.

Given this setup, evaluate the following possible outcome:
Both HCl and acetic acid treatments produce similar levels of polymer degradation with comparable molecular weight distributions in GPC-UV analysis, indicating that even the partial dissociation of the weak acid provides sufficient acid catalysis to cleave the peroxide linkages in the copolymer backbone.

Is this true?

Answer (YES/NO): NO